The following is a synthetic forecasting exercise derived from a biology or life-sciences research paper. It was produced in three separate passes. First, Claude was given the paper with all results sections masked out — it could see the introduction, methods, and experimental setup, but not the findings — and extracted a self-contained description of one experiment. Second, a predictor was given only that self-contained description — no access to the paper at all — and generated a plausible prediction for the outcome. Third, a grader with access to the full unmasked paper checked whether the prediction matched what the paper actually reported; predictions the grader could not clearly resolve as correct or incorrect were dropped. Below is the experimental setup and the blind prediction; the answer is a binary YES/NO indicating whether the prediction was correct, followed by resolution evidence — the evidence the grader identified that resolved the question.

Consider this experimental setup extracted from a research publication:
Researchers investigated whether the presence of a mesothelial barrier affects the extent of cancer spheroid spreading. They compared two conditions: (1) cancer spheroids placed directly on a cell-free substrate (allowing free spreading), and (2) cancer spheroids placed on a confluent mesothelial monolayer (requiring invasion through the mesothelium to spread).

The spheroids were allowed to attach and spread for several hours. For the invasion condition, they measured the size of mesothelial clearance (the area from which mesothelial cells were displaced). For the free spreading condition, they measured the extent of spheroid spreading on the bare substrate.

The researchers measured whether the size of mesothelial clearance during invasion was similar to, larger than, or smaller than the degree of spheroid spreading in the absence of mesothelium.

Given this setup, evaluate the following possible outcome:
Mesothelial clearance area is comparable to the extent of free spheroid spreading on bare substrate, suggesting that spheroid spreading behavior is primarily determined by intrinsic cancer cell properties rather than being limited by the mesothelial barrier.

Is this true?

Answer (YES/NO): NO